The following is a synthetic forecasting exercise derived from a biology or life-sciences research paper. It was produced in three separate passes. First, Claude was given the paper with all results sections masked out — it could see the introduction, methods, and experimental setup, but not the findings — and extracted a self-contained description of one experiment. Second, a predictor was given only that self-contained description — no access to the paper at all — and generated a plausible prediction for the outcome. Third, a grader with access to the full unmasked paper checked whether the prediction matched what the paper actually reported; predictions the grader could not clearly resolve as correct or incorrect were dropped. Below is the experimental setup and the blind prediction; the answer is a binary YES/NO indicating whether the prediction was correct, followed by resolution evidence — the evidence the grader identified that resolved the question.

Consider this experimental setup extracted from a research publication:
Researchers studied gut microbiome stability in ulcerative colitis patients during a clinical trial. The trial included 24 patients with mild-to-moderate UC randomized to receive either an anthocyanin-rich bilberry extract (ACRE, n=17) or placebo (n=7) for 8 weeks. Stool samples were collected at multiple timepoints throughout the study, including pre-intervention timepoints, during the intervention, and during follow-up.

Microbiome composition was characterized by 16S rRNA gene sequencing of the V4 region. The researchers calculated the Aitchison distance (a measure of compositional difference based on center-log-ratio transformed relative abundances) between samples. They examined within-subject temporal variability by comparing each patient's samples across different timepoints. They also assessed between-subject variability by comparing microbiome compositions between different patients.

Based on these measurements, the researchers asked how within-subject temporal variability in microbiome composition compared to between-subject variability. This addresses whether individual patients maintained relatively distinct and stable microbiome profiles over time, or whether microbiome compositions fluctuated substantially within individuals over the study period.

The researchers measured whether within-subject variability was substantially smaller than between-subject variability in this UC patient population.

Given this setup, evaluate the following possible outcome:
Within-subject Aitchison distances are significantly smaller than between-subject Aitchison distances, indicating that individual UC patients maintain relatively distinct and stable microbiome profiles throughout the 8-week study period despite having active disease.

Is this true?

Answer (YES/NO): YES